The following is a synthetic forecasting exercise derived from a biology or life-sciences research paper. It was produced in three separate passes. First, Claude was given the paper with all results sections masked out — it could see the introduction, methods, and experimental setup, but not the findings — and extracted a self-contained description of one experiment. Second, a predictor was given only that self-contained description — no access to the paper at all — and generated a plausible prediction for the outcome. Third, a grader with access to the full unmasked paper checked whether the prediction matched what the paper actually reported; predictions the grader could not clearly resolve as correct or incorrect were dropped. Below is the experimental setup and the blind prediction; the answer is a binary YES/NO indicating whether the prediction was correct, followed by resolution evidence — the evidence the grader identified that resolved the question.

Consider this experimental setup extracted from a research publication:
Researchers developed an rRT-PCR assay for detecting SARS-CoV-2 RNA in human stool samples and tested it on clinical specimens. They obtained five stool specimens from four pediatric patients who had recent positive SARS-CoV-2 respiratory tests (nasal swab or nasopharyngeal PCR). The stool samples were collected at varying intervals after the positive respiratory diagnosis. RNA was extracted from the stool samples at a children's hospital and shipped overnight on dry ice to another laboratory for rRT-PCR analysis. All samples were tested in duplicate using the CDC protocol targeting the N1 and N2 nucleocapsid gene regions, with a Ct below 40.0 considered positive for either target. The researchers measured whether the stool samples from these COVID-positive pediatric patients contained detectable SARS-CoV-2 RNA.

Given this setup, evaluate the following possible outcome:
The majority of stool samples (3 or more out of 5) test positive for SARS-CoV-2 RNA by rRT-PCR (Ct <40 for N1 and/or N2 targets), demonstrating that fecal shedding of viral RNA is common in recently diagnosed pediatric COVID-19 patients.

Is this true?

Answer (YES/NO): YES